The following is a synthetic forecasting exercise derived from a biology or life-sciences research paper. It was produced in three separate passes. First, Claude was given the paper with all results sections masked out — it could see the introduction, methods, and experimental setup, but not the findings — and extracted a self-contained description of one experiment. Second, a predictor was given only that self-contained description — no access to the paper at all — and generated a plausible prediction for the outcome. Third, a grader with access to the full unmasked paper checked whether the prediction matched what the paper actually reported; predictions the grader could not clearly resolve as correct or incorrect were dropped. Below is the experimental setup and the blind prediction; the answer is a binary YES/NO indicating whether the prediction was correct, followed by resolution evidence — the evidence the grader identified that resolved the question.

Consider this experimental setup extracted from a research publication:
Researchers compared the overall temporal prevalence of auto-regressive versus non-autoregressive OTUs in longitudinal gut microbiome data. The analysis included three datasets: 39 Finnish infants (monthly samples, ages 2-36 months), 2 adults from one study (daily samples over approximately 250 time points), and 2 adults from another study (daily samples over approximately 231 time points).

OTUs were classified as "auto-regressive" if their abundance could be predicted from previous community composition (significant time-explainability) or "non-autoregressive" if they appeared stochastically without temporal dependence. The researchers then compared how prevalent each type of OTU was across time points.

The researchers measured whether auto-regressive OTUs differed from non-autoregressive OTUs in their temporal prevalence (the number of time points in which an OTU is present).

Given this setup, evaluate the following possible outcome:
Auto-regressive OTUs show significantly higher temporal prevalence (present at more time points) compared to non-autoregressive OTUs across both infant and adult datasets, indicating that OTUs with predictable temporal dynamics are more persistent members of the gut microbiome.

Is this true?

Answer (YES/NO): YES